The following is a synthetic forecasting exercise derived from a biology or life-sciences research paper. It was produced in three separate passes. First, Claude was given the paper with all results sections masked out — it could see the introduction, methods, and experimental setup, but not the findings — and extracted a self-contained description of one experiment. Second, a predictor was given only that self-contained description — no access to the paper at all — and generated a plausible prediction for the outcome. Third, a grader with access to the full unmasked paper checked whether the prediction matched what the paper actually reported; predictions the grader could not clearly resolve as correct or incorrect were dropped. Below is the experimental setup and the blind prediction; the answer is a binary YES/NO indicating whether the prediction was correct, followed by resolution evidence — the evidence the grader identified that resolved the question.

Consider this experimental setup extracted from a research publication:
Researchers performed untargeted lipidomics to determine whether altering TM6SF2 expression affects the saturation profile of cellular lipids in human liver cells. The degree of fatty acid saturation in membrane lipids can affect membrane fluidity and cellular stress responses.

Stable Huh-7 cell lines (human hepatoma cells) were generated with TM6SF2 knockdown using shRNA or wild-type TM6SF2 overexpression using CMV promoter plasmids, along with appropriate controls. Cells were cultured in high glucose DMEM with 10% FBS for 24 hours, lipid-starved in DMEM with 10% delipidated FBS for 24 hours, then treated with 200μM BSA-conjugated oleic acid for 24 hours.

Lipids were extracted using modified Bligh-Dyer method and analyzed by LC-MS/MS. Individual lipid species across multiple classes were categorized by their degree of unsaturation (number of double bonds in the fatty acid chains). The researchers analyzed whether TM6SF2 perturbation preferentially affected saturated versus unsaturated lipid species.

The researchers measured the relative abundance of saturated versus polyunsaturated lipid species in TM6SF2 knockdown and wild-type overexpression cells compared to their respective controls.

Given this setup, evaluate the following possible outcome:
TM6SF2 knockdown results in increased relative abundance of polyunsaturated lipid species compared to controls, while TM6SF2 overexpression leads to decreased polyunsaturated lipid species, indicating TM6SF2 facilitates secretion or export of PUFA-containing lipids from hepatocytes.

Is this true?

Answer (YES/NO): NO